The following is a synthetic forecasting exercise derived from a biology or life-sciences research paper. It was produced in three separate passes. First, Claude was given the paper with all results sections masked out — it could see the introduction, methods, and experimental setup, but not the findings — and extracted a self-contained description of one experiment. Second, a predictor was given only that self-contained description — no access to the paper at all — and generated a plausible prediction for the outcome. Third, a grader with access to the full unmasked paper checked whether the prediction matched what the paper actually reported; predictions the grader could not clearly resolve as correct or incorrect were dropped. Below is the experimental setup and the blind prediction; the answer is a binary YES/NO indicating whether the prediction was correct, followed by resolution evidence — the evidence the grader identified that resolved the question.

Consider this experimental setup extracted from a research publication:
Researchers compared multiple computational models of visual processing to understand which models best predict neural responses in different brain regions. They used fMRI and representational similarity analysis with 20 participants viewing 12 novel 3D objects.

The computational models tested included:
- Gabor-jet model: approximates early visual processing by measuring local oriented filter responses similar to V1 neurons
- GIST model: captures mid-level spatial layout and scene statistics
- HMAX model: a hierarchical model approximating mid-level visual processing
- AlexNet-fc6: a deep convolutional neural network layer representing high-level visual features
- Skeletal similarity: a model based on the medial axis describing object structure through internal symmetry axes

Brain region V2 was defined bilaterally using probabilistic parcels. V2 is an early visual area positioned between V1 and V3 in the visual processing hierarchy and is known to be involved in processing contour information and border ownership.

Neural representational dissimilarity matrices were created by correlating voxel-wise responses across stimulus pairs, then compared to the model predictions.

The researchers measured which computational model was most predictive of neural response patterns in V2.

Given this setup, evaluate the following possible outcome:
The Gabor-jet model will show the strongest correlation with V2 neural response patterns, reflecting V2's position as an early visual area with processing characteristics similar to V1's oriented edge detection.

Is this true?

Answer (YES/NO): YES